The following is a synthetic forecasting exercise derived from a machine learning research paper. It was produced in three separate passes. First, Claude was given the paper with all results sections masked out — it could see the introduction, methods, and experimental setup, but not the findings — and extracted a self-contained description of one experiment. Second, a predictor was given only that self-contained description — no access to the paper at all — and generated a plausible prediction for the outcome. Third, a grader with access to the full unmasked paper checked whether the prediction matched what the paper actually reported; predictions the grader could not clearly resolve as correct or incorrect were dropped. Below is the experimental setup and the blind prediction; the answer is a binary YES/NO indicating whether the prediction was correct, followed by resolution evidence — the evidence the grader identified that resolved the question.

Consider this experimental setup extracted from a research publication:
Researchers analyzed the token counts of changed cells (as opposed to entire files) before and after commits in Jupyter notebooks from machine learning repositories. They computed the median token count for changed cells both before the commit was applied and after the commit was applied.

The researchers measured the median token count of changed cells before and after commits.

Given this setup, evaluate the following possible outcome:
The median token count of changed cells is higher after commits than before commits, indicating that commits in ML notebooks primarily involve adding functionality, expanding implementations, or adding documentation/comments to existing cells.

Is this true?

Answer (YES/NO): YES